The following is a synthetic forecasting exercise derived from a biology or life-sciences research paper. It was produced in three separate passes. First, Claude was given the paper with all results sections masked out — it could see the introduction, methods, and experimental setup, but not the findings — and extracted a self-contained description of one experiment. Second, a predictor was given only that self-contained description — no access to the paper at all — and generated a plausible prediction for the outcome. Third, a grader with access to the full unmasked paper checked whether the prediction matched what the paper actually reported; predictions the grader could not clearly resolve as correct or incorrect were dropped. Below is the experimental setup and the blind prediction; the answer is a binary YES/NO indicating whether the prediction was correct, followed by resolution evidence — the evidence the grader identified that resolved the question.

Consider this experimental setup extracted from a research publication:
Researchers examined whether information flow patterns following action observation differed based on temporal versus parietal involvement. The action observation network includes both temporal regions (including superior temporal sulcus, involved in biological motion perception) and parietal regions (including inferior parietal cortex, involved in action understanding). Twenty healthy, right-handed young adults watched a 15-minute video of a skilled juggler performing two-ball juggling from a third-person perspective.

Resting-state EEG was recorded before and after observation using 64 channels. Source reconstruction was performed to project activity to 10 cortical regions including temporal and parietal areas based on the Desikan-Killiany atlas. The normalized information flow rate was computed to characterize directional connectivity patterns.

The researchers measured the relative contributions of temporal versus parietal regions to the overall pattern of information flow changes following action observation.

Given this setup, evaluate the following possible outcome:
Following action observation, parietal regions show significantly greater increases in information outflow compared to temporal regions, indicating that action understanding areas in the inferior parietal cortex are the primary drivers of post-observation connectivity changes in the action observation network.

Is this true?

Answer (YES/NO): YES